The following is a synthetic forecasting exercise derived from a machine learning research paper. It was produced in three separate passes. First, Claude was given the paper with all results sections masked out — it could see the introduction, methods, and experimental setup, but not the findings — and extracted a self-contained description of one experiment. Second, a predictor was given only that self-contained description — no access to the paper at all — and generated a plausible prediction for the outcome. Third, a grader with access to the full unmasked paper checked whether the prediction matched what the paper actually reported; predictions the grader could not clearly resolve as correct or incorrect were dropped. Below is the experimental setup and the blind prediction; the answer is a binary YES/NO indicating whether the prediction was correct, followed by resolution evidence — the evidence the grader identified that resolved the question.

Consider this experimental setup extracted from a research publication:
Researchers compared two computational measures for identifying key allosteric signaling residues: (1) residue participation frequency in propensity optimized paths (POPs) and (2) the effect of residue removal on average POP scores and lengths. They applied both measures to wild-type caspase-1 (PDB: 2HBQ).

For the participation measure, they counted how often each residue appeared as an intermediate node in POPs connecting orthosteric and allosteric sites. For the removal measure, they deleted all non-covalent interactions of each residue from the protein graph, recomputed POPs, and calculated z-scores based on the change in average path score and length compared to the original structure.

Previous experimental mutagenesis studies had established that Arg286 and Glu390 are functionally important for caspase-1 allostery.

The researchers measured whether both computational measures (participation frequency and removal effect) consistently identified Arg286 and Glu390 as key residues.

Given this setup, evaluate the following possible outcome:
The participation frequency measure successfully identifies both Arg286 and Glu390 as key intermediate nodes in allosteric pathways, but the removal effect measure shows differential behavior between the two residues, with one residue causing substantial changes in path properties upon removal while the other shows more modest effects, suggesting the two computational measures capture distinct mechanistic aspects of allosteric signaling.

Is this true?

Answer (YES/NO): NO